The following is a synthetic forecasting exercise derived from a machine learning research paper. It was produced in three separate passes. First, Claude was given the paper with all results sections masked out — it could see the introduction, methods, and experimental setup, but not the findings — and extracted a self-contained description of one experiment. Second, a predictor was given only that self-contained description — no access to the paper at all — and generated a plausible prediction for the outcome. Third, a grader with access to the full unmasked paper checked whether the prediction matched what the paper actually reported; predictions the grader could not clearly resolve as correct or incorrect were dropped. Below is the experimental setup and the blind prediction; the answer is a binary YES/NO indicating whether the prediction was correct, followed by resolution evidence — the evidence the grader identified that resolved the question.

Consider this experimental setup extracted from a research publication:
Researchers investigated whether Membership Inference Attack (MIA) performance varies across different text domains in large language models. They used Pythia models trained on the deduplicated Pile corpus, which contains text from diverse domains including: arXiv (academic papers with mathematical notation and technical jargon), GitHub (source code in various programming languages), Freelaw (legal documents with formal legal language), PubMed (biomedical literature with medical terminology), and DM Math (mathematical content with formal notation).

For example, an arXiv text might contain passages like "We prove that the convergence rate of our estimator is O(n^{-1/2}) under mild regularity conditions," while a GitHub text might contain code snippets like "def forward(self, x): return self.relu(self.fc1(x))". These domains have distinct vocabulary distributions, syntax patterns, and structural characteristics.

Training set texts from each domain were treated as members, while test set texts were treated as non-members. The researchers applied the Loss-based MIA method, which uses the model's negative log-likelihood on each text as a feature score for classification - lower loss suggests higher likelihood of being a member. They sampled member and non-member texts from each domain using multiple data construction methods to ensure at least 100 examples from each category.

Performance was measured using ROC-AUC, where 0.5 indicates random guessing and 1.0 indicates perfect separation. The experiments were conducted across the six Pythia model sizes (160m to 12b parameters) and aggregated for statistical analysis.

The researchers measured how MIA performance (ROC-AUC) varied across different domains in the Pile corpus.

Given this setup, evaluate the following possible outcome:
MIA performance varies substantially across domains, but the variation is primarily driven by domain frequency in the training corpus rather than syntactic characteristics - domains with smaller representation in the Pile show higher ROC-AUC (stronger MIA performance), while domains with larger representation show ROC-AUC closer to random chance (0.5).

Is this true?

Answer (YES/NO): NO